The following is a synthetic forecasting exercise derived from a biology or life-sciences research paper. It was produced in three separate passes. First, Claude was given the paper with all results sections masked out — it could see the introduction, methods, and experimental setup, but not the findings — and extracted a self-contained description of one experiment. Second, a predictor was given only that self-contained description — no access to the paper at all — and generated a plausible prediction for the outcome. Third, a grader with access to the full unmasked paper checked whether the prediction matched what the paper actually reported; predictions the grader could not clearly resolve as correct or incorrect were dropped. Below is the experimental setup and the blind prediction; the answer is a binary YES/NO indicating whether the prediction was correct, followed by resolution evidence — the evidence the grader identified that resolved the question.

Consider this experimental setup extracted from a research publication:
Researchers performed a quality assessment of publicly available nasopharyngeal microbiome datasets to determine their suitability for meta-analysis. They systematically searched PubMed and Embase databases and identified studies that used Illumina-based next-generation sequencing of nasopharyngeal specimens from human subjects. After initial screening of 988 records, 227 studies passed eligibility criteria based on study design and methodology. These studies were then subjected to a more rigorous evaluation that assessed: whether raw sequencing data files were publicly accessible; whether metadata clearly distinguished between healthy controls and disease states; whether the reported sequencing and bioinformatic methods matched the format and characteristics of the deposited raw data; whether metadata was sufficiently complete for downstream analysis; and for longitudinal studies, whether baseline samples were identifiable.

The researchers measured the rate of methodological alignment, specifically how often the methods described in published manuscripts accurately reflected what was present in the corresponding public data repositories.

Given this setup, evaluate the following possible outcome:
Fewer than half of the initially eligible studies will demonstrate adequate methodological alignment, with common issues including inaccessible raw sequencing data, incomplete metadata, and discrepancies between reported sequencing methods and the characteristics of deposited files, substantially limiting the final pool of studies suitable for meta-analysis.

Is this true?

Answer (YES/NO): YES